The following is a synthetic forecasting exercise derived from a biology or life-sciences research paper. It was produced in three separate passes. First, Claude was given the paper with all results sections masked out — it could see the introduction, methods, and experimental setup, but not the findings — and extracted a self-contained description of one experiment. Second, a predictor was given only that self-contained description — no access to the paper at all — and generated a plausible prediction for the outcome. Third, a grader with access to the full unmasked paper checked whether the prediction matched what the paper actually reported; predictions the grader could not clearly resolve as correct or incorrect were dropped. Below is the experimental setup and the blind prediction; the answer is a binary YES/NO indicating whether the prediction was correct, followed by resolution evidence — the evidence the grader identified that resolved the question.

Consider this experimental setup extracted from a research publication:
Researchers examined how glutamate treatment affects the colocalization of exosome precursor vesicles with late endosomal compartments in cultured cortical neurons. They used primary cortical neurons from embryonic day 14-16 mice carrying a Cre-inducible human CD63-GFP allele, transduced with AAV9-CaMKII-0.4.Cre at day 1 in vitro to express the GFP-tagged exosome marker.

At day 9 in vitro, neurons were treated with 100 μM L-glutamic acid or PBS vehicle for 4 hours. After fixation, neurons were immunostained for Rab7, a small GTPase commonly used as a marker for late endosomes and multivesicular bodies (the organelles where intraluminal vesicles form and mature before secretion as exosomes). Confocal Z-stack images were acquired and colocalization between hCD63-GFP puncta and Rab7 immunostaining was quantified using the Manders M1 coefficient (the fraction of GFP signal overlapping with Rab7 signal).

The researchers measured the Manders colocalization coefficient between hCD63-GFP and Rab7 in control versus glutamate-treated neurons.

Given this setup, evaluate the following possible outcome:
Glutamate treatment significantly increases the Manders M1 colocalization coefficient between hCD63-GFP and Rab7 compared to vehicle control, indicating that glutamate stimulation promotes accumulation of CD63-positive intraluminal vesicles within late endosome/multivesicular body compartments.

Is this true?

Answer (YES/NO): NO